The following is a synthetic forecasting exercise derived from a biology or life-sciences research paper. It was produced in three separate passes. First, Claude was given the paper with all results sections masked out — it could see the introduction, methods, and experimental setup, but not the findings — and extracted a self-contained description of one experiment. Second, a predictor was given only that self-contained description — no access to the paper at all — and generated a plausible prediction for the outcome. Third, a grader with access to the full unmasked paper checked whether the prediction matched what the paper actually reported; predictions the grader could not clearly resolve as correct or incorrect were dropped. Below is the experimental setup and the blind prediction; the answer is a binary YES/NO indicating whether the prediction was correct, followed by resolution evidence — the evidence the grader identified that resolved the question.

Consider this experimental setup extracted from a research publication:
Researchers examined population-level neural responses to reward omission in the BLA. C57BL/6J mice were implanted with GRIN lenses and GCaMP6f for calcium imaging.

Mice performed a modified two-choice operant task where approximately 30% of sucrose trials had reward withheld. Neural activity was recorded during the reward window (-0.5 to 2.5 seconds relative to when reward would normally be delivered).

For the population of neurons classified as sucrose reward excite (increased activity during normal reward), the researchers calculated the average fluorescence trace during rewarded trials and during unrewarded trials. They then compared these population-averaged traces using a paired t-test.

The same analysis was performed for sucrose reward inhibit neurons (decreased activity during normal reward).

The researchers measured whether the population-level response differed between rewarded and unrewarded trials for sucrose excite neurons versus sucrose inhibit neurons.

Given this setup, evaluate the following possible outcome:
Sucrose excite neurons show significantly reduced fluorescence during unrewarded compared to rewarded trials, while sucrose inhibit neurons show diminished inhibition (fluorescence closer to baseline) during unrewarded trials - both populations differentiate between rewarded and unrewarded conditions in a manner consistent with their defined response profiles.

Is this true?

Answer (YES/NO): YES